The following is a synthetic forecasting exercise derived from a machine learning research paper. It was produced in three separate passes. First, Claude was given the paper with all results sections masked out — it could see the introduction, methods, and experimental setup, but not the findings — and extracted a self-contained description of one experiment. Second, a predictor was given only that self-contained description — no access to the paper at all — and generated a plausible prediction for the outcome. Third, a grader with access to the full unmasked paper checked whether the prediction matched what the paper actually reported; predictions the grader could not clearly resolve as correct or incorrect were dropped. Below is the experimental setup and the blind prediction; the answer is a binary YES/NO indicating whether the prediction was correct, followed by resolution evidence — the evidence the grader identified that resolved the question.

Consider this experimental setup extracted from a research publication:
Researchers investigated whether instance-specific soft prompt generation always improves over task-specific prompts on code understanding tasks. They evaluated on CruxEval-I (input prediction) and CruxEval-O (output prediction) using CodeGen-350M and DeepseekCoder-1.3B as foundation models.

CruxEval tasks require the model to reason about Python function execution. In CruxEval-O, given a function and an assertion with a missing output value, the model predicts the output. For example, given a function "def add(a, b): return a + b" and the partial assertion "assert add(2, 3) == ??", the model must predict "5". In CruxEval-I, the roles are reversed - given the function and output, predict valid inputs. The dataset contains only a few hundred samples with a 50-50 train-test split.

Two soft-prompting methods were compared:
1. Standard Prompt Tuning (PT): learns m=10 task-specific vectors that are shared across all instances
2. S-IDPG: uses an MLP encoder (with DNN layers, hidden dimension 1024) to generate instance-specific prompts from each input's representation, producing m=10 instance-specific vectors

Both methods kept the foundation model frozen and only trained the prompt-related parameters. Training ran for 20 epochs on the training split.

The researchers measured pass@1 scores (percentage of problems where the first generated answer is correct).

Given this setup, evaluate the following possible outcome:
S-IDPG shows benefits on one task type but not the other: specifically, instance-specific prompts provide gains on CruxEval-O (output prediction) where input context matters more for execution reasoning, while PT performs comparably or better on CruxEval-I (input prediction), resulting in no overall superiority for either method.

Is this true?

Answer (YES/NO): NO